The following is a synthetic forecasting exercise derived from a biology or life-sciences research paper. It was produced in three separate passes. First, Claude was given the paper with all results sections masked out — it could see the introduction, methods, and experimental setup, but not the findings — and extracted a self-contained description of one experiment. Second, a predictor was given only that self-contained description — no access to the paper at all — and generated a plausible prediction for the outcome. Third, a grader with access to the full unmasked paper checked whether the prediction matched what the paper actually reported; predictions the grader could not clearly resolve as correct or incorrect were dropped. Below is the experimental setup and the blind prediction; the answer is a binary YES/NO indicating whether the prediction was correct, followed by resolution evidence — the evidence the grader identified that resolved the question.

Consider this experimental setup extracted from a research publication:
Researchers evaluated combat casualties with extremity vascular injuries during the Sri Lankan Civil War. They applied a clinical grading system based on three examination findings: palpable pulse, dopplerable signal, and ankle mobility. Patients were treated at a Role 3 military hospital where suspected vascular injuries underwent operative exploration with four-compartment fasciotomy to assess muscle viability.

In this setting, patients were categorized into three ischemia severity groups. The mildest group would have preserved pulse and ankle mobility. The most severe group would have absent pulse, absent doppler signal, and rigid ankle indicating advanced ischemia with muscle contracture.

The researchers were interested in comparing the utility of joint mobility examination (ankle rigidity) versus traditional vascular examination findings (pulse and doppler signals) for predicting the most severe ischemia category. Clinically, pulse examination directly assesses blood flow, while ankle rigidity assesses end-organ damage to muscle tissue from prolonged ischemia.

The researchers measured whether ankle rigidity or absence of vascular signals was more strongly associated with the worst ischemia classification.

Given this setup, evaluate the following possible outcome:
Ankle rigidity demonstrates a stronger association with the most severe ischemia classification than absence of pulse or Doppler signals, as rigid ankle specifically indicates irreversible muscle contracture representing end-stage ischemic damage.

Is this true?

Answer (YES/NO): YES